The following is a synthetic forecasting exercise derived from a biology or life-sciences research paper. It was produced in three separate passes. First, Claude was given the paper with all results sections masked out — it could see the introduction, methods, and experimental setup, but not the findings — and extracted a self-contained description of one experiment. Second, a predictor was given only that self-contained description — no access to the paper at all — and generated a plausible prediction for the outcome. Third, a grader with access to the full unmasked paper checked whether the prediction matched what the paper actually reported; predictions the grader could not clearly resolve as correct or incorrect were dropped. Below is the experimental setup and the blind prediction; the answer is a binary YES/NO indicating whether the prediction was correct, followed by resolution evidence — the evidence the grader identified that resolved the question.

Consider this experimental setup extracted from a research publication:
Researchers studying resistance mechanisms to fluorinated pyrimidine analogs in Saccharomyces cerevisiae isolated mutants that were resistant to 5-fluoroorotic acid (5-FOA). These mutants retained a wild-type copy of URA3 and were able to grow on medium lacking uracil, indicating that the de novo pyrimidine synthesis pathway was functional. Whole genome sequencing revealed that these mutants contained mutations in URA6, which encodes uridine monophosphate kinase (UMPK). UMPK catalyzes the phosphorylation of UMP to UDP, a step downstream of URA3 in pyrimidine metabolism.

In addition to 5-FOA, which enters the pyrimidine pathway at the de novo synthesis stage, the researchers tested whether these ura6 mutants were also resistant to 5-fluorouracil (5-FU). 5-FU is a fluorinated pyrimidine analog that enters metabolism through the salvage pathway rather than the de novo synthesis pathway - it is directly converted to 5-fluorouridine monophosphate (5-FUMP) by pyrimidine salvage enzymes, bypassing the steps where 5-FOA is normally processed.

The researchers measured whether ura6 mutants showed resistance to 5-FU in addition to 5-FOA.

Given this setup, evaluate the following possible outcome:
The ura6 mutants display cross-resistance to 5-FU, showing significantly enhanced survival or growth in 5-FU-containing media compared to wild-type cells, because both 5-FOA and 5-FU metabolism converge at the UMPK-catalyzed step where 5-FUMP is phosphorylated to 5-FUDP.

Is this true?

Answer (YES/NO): YES